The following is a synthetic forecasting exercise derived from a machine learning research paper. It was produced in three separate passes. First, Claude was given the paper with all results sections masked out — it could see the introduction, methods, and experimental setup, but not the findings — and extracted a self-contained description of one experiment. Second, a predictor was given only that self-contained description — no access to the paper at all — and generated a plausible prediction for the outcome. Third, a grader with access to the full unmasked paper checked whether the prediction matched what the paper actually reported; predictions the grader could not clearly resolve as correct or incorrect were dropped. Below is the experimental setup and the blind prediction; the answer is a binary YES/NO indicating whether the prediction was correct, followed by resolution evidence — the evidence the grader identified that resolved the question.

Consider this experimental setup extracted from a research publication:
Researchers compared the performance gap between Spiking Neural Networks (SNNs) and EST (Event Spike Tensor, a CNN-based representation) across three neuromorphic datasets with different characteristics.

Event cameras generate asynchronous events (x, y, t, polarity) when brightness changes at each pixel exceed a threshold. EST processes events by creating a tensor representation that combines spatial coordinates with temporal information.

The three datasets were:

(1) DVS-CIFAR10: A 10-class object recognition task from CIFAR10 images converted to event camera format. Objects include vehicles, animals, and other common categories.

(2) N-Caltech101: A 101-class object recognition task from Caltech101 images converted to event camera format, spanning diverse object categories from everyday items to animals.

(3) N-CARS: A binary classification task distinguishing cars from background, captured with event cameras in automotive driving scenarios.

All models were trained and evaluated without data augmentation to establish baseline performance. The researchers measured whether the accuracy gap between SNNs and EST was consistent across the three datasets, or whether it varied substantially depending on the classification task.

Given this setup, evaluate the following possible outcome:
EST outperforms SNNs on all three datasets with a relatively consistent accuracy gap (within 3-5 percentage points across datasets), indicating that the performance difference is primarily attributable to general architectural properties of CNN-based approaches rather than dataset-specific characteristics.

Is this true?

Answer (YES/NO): NO